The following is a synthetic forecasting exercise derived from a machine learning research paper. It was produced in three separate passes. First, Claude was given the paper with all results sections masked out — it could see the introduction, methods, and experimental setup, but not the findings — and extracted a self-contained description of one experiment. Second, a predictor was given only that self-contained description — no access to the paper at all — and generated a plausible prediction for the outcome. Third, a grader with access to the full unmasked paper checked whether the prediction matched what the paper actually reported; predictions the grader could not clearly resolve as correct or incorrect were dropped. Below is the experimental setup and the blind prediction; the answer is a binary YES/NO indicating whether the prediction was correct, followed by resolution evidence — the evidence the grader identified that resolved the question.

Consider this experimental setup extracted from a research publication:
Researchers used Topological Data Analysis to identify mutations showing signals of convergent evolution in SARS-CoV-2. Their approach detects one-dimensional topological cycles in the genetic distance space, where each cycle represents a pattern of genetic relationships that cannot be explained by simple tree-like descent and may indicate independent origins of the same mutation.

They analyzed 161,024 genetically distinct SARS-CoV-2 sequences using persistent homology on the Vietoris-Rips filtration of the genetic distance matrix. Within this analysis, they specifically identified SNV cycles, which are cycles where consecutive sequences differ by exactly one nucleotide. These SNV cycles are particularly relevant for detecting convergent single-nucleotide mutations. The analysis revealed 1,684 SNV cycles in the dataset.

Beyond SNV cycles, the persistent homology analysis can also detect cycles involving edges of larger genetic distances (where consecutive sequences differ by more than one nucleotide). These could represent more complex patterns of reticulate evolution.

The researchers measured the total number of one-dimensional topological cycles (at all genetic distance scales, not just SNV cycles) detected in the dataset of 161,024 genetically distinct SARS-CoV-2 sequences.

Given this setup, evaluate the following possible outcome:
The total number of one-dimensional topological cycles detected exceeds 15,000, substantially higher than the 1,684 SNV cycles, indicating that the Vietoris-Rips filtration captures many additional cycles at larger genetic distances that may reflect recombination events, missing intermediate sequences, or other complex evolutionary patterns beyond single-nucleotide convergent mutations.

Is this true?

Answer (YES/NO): NO